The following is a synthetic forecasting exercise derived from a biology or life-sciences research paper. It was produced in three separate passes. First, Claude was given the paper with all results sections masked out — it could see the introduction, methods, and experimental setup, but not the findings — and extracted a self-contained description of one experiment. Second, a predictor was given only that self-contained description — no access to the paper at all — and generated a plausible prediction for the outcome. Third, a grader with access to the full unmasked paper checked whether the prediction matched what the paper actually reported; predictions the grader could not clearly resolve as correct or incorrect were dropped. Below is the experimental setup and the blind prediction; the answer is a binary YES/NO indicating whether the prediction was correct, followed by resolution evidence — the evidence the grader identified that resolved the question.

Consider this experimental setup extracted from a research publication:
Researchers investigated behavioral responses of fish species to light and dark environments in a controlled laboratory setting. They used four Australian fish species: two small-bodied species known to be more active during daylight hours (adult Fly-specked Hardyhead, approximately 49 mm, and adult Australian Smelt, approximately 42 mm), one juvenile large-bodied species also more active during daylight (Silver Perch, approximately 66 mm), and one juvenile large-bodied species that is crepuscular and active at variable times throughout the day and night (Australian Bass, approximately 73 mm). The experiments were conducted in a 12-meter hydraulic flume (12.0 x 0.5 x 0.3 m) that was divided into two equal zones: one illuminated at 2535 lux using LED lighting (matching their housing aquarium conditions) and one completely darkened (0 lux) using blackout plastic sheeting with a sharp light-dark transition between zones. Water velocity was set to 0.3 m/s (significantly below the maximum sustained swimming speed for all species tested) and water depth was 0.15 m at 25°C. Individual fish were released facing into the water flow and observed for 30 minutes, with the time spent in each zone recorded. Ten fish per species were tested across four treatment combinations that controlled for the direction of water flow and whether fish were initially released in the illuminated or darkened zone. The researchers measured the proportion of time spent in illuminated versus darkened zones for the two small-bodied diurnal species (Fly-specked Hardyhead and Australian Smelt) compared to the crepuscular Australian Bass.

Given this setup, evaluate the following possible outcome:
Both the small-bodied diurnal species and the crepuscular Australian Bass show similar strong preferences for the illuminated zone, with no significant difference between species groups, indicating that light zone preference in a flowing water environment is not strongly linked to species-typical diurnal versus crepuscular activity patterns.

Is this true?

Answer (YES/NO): NO